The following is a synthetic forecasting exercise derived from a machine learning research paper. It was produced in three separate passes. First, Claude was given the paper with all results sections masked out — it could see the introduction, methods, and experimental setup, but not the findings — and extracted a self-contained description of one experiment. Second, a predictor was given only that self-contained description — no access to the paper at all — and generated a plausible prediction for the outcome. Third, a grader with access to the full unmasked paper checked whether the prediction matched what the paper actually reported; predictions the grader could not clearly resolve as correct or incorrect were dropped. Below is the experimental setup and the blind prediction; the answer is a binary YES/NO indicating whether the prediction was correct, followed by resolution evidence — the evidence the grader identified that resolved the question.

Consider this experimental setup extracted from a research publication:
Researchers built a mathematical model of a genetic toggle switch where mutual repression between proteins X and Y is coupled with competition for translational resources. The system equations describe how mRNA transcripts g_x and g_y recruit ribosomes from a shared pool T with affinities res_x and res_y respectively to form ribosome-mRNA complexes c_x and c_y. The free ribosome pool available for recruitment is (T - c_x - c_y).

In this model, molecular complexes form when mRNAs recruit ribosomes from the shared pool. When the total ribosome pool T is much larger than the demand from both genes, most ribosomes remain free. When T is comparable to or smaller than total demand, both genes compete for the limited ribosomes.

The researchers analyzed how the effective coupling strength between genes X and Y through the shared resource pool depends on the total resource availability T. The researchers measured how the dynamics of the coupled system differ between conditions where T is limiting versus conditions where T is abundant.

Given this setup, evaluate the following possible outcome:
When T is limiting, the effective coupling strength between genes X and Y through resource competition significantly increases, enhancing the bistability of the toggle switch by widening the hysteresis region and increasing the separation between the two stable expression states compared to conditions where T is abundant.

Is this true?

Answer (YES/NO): NO